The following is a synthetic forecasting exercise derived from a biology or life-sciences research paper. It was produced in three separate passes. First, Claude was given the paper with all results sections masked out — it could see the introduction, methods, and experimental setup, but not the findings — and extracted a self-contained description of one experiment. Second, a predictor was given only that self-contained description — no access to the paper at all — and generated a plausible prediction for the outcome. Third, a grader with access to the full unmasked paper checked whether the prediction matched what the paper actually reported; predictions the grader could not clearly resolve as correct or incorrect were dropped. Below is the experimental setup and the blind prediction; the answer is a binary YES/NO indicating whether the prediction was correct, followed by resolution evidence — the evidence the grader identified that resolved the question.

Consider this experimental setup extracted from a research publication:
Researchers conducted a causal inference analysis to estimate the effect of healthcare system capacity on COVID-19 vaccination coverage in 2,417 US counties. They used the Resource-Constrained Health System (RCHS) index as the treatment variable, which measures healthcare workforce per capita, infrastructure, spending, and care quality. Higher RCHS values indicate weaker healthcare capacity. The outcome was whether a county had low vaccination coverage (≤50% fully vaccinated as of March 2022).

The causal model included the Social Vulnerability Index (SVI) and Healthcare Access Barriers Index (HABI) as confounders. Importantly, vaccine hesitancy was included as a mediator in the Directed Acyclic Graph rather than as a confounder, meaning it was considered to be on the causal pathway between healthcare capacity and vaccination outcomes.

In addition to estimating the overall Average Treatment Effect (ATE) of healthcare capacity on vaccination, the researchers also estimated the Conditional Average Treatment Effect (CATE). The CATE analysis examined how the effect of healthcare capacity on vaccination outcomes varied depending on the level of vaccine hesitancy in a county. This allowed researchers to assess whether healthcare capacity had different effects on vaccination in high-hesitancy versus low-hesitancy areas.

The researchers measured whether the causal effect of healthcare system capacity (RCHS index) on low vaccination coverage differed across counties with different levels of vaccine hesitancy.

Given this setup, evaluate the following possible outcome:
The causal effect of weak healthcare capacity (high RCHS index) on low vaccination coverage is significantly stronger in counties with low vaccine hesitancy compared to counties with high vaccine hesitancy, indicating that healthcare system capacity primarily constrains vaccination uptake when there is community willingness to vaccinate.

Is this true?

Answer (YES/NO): NO